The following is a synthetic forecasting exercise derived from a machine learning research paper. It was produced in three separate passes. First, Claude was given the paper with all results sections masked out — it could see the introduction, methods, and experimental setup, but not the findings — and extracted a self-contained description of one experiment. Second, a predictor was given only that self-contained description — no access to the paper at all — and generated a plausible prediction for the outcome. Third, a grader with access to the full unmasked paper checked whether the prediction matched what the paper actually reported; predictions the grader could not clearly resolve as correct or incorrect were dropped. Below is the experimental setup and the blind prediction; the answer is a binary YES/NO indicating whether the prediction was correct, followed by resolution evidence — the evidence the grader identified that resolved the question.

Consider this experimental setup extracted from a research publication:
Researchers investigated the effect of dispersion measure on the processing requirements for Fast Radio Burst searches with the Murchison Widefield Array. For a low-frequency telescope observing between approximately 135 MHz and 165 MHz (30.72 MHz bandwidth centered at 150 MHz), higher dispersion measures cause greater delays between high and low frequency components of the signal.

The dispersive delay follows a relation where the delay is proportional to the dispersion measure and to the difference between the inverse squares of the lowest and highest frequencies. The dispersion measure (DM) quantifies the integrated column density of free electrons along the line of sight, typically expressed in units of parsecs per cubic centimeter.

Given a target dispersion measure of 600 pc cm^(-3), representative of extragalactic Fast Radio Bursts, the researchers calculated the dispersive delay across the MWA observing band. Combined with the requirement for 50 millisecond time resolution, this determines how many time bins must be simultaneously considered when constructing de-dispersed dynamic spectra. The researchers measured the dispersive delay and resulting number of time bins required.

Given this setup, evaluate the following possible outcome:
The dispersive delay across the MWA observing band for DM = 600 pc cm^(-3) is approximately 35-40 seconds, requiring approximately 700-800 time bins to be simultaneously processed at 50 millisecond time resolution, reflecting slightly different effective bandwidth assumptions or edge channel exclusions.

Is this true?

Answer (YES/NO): YES